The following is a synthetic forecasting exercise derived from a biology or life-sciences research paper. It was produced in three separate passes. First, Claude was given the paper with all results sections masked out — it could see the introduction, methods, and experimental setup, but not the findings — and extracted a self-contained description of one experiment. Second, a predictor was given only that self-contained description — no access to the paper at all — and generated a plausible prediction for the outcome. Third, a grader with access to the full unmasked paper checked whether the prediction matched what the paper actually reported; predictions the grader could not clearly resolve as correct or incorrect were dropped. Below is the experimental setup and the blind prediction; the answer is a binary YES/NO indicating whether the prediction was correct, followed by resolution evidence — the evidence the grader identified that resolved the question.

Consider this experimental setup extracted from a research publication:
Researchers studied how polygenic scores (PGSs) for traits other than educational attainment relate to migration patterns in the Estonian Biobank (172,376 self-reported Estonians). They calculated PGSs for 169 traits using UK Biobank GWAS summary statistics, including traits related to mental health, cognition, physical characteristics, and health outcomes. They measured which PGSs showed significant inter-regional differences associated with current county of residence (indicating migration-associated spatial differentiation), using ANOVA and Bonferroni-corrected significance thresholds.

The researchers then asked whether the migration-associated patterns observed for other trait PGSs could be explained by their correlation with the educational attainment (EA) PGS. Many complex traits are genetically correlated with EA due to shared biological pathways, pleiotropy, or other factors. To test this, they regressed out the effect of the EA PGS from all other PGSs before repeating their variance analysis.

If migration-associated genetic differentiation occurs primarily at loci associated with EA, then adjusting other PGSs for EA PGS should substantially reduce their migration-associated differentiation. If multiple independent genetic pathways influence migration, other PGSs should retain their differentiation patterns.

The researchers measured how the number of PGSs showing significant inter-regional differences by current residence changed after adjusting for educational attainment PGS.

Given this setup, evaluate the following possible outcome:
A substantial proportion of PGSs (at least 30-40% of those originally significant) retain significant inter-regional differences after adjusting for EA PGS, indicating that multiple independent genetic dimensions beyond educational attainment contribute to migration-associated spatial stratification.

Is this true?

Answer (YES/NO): NO